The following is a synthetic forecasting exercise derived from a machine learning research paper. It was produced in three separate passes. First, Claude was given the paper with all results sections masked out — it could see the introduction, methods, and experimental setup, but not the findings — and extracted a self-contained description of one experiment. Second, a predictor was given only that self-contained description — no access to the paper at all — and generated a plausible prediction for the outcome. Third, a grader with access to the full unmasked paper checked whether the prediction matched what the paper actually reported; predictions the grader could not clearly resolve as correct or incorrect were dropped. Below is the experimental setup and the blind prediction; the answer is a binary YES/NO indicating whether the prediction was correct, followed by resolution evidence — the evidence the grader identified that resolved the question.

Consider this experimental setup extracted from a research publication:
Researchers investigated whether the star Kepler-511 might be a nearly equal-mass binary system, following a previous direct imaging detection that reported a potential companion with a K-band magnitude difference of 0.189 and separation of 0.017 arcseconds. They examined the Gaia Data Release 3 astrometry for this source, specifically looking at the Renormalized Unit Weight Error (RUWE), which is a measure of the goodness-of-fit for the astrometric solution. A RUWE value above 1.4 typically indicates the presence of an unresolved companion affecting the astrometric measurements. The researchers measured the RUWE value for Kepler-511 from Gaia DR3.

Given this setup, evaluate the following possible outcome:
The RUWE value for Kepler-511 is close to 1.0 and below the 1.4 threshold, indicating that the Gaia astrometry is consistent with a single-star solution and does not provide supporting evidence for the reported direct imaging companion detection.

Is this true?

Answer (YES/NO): YES